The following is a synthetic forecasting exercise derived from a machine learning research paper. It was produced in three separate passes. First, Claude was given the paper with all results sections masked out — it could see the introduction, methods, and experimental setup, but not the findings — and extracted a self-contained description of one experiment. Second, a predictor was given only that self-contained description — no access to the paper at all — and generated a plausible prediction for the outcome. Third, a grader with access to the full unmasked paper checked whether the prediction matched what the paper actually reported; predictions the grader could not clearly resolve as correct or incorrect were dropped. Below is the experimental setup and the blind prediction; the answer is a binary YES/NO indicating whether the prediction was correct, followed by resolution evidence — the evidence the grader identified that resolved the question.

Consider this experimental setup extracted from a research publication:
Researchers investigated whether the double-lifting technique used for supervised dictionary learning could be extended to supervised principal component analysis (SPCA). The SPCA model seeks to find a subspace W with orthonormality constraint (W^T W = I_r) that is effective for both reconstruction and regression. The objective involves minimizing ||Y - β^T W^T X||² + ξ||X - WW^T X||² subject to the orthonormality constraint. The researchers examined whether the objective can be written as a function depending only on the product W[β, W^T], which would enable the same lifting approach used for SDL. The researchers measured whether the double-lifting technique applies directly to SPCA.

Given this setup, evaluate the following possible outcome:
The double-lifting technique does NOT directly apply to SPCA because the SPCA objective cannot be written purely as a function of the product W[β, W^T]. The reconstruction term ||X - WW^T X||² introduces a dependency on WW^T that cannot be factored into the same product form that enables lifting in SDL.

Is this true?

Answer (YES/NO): NO